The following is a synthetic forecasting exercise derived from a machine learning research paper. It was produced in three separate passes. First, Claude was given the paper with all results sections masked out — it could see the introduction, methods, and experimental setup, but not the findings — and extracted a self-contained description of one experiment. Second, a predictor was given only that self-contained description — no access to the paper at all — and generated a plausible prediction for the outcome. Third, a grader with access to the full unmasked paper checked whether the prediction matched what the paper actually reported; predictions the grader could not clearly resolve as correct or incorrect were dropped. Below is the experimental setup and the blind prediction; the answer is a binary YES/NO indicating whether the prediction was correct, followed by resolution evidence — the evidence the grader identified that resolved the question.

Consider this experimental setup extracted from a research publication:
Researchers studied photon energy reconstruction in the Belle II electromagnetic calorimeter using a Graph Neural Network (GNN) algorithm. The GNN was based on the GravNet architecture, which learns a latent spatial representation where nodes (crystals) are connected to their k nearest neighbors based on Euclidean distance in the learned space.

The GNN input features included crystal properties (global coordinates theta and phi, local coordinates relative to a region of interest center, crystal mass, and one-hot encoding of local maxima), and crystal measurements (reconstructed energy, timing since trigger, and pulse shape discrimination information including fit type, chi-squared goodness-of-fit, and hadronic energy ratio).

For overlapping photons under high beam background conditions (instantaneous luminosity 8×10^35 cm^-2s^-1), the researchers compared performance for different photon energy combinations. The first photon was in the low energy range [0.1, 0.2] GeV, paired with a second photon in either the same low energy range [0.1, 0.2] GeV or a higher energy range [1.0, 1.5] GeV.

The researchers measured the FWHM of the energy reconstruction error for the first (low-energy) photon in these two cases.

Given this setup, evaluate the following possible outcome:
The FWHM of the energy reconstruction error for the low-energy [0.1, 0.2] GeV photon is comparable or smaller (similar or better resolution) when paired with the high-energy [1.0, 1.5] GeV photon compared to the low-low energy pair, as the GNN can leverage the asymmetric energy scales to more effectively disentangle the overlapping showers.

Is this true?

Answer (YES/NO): YES